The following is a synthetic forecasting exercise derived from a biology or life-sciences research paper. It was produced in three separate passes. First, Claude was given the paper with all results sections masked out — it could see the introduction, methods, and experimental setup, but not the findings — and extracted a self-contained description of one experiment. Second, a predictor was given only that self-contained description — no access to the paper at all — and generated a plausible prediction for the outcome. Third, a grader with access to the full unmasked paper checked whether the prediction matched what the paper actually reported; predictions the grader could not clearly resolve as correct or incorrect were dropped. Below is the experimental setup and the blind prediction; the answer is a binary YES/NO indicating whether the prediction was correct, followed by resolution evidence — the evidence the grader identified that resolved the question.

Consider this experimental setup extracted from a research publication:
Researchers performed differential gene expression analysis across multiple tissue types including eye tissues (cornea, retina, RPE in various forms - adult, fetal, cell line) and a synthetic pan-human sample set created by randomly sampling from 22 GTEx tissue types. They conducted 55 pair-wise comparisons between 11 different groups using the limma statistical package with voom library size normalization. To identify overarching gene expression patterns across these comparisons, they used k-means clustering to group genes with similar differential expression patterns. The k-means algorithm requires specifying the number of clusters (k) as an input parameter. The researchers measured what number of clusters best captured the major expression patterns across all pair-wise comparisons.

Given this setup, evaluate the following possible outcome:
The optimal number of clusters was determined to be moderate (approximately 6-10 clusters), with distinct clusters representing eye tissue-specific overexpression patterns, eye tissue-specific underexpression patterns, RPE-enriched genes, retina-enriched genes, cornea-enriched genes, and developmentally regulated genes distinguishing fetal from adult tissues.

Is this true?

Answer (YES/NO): NO